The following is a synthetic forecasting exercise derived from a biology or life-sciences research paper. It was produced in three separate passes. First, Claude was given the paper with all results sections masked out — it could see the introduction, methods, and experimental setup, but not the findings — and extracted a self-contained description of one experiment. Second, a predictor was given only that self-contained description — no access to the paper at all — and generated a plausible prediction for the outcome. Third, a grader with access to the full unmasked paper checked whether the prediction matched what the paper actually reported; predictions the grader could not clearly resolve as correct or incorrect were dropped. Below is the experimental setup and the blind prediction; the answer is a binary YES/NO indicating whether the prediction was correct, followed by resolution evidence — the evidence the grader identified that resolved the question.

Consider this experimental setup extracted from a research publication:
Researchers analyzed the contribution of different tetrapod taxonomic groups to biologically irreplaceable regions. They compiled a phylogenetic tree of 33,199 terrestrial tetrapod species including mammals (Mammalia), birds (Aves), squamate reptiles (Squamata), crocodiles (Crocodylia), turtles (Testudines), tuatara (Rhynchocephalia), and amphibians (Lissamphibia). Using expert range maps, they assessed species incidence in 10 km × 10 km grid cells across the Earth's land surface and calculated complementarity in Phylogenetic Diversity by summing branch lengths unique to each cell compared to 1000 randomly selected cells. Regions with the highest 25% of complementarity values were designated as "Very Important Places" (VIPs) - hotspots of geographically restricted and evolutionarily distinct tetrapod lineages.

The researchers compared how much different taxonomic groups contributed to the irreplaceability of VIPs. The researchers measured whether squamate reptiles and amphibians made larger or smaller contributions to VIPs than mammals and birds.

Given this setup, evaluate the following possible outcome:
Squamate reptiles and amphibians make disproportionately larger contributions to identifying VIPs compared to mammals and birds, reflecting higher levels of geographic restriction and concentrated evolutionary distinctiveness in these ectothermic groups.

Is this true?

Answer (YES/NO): YES